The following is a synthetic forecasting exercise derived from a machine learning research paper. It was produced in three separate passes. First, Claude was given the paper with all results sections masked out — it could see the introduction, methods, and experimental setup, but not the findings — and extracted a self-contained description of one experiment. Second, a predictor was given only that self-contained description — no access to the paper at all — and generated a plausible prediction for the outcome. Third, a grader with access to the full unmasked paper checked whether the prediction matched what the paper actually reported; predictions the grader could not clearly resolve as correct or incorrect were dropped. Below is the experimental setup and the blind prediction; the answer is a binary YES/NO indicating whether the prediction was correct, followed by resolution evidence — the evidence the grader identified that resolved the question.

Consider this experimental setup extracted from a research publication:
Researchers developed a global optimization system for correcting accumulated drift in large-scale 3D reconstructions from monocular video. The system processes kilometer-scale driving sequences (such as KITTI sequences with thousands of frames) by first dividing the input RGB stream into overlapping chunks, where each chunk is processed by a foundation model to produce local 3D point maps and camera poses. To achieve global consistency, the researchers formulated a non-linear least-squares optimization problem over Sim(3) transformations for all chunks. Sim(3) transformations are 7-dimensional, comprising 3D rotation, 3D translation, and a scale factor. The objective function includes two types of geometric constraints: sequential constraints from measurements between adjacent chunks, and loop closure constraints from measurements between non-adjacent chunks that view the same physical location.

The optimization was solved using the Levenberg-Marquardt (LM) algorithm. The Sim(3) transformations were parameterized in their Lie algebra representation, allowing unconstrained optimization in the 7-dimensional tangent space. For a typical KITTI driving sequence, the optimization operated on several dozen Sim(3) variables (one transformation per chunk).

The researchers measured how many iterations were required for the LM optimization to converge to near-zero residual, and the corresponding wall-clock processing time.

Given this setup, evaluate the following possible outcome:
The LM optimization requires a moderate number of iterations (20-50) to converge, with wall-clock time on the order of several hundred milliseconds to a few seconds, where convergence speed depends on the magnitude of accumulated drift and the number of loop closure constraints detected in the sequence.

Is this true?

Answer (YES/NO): NO